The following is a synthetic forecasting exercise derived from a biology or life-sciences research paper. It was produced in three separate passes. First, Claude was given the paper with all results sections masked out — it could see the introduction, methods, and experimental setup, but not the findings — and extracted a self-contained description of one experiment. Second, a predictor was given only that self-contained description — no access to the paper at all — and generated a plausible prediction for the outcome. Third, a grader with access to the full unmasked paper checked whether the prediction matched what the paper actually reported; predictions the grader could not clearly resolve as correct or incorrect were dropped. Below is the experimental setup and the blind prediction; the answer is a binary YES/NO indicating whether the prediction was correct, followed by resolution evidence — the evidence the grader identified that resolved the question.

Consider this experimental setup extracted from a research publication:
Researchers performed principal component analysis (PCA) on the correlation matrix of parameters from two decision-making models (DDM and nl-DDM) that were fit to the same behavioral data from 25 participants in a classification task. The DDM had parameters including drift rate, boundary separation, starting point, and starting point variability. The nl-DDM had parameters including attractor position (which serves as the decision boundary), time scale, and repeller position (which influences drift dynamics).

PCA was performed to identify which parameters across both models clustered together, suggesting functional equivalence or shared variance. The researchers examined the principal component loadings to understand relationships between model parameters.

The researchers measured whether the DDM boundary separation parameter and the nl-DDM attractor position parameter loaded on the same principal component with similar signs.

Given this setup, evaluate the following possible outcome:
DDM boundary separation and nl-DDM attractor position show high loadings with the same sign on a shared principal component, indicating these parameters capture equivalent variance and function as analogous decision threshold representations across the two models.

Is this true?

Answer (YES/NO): NO